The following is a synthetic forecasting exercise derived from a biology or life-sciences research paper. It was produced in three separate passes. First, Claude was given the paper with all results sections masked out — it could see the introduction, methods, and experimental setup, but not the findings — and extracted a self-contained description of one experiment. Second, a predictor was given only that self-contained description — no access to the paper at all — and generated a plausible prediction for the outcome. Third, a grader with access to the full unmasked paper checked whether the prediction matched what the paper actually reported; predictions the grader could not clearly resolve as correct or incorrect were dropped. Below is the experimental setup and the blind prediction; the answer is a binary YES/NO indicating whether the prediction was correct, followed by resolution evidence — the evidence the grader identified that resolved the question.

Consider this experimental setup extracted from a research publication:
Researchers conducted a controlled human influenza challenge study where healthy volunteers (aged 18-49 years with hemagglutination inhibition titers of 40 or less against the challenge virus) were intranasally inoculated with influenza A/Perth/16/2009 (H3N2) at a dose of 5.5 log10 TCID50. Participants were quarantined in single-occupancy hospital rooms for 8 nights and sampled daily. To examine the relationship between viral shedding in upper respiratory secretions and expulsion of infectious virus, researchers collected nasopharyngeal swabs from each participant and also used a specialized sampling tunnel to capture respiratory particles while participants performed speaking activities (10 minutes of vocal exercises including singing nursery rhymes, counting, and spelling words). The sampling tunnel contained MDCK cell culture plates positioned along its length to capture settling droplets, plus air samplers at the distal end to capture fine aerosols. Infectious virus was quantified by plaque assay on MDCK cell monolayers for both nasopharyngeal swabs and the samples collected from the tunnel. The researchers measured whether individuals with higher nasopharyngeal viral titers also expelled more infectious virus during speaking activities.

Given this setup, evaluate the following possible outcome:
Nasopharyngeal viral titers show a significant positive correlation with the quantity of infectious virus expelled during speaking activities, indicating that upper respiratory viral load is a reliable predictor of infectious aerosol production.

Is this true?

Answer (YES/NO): YES